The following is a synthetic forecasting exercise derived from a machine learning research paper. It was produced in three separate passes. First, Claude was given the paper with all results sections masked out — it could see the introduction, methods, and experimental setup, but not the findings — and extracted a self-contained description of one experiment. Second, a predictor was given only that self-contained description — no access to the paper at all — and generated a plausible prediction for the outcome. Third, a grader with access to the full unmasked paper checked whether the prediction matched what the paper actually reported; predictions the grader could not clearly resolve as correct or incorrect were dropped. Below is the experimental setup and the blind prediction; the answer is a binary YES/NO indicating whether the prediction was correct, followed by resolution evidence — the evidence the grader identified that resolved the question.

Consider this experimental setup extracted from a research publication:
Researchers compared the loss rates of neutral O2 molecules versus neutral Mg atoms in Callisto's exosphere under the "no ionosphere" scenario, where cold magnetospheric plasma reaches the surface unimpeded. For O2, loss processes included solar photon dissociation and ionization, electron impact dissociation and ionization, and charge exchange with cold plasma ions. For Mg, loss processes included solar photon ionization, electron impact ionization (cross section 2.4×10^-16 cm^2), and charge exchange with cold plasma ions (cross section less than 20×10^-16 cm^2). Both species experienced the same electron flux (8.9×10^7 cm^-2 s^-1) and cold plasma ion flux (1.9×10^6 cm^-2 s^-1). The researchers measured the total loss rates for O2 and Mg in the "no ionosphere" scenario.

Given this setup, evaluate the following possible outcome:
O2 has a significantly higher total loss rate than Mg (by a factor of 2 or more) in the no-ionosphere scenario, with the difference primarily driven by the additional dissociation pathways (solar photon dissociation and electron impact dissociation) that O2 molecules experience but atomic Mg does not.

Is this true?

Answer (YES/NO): YES